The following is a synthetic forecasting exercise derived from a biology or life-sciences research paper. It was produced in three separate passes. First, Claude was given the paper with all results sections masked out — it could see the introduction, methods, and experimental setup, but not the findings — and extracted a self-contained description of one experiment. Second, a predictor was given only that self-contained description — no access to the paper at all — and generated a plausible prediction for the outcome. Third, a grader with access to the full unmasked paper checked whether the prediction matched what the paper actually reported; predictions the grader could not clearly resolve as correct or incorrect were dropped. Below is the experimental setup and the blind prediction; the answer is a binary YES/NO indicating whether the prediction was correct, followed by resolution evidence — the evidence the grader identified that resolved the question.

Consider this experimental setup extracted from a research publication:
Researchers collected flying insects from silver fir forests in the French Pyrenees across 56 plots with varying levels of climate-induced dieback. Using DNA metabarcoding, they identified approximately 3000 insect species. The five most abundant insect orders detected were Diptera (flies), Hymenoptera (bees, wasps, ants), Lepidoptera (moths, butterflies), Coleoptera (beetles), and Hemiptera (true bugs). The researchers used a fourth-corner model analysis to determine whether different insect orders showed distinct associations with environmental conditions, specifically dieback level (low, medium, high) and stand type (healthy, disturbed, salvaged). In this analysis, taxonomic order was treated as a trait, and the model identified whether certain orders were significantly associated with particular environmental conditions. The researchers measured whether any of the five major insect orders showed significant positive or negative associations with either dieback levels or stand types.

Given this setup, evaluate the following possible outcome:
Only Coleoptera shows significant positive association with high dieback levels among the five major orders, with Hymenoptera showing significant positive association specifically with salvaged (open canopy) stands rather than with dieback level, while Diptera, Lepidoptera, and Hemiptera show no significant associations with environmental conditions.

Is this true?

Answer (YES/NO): NO